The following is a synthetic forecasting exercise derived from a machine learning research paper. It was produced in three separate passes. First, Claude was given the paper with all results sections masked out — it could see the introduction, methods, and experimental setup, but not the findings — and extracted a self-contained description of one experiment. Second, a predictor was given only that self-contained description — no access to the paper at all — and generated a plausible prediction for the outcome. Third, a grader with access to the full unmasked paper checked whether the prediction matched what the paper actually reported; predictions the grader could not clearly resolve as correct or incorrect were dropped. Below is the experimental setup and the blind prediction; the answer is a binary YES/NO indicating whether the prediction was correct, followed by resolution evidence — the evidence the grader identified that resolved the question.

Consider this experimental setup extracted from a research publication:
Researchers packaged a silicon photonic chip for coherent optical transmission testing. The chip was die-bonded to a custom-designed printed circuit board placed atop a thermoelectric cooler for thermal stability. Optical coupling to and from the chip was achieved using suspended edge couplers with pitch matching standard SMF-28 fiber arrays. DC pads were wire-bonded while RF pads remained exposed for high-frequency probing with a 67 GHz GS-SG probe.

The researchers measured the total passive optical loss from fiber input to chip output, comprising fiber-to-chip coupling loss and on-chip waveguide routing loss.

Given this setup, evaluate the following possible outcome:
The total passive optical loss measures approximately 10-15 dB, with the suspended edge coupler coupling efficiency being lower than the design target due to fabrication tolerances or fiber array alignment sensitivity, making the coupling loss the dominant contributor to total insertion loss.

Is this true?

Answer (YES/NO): NO